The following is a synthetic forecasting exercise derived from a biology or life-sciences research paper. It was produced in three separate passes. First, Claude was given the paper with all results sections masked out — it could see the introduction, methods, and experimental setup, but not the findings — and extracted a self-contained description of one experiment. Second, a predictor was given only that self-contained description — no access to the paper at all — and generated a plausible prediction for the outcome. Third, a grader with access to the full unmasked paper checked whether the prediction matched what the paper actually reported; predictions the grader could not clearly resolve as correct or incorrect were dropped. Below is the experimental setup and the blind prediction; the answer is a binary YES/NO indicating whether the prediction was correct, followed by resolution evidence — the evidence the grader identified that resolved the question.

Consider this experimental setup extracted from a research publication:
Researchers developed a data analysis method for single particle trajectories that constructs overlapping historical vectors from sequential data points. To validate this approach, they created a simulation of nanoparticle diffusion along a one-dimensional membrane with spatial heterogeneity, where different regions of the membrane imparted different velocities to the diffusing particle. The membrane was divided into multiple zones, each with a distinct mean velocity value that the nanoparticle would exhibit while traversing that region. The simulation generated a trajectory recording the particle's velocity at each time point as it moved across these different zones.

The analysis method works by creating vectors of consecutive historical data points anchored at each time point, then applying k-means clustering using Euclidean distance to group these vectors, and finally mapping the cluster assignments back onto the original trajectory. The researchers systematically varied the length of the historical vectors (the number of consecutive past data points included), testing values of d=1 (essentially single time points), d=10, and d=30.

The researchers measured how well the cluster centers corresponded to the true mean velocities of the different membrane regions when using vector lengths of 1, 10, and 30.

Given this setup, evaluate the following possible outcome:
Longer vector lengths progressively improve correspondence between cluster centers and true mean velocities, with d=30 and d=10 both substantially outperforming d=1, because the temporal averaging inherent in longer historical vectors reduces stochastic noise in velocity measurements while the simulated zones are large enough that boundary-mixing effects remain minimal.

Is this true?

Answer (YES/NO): YES